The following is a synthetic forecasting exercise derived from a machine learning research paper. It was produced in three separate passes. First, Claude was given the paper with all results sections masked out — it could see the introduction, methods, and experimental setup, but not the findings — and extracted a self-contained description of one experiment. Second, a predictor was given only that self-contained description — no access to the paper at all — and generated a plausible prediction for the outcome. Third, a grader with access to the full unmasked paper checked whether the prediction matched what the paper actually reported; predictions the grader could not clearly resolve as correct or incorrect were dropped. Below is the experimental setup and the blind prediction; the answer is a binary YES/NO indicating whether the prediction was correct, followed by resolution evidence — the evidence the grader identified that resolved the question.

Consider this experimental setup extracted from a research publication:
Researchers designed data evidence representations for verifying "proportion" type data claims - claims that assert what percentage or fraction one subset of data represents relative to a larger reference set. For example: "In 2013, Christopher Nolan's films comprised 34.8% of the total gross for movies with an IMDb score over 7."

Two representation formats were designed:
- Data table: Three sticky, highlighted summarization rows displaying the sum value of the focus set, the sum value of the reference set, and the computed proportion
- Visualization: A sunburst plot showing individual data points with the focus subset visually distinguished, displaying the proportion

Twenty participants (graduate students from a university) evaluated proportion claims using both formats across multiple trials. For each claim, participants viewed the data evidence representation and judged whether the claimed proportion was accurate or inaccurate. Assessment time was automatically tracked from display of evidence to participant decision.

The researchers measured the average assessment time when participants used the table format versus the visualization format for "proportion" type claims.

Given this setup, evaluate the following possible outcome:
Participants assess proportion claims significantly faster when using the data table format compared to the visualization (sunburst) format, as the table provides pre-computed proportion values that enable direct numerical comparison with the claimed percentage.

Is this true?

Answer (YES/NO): NO